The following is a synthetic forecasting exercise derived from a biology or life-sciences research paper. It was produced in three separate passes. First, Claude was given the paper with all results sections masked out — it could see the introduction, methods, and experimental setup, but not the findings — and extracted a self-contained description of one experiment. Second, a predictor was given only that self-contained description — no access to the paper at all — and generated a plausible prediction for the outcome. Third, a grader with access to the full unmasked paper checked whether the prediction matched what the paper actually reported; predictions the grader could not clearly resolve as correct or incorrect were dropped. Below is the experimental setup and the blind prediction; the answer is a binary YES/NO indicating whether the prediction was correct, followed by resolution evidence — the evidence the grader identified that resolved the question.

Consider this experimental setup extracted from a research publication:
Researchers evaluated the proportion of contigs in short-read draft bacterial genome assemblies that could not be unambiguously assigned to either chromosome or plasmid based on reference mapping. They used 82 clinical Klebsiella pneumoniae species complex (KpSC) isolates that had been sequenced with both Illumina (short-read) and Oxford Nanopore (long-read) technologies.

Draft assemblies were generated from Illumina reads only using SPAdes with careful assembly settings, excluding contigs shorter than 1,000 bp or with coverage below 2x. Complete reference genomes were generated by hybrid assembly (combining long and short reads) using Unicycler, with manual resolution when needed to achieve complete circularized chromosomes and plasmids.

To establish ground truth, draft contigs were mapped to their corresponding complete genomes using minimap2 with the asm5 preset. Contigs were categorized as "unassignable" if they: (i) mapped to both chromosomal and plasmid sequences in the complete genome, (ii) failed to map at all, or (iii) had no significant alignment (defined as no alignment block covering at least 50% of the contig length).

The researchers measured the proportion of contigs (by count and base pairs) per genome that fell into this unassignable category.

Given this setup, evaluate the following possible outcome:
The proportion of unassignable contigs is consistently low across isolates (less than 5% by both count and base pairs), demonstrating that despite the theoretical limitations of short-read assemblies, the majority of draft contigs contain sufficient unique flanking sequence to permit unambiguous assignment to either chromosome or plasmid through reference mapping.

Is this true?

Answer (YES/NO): YES